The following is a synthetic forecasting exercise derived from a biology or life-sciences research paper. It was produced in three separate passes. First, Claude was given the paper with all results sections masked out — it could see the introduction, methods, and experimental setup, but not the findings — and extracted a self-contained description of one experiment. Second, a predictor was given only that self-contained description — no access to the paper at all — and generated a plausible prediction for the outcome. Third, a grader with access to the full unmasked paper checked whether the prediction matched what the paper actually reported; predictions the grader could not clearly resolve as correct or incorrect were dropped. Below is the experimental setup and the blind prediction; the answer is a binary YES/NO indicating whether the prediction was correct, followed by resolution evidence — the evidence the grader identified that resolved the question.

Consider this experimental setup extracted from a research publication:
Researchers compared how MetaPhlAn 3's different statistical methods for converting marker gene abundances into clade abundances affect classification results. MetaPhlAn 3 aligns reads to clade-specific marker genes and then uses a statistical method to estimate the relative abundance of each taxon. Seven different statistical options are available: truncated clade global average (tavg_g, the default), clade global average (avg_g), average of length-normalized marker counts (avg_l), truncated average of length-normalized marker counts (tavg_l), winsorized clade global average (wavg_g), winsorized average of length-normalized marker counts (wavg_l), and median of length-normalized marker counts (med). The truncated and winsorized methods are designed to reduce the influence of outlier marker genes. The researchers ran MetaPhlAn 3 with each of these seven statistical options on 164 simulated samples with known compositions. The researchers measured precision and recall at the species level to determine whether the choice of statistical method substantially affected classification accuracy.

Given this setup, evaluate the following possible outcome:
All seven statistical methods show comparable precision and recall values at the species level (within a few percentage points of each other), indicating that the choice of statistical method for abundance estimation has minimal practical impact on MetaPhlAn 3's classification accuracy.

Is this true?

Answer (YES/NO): YES